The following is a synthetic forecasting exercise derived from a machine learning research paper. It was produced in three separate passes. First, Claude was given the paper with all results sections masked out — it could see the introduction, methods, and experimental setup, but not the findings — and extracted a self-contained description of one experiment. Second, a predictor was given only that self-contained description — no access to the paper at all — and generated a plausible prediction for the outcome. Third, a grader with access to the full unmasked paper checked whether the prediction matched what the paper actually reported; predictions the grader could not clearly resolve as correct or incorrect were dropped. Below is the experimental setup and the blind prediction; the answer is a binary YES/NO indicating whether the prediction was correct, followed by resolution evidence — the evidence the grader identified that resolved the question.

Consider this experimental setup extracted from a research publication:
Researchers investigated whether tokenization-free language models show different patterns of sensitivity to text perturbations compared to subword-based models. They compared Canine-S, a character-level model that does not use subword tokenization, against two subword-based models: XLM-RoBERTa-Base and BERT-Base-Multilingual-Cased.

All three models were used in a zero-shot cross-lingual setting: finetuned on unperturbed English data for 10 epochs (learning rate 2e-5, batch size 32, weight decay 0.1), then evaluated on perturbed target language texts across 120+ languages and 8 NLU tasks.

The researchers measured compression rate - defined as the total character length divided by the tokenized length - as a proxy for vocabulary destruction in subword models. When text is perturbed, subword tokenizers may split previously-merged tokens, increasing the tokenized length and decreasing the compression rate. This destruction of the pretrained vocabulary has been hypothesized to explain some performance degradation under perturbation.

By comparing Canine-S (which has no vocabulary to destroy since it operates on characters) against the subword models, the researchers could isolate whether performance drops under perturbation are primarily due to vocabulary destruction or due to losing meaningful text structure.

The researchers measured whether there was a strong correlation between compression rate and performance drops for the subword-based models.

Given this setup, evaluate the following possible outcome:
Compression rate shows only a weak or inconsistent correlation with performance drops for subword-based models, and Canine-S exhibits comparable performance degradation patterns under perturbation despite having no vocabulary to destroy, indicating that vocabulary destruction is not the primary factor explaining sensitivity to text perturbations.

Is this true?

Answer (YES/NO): NO